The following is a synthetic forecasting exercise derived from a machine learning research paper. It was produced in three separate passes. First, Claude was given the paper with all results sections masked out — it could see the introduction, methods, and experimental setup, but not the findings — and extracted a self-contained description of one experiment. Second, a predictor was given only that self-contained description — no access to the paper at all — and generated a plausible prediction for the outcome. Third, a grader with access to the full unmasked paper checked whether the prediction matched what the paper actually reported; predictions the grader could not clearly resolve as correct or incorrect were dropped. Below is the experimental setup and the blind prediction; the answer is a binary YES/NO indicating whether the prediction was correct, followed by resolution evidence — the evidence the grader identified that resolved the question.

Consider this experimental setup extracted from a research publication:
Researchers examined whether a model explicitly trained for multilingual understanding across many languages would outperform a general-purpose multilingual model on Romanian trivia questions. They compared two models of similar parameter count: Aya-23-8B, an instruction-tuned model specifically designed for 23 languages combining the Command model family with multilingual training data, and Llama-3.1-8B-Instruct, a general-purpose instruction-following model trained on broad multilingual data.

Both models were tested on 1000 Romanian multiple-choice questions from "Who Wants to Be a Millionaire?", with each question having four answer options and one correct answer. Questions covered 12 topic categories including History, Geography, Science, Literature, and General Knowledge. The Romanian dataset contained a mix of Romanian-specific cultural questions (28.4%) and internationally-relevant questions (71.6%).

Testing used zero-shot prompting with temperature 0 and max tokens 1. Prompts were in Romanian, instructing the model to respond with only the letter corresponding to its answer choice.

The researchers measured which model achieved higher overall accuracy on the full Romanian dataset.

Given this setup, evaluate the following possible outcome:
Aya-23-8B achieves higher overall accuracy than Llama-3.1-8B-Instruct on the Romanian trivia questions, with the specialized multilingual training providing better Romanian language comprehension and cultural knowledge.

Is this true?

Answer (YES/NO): NO